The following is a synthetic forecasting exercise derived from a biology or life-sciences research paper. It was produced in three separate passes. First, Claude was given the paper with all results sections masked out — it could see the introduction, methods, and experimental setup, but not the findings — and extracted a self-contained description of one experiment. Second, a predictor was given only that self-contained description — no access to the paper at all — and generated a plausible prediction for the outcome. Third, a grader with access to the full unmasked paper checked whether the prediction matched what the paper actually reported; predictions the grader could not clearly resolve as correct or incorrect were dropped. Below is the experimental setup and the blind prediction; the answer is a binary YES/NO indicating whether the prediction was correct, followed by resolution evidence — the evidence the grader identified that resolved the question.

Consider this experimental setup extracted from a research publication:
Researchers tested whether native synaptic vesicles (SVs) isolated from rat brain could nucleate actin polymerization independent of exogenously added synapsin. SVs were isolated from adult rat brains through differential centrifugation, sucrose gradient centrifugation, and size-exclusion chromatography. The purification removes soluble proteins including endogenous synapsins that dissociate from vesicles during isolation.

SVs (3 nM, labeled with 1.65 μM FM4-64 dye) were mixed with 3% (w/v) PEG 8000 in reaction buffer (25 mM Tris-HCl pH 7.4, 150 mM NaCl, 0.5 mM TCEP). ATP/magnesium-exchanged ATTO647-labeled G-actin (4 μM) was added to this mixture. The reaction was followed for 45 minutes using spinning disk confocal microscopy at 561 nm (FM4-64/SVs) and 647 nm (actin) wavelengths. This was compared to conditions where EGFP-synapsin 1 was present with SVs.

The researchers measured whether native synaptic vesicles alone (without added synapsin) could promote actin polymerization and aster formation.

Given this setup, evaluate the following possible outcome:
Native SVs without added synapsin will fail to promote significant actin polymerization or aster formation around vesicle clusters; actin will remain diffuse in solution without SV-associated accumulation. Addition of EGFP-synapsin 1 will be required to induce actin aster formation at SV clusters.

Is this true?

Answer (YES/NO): YES